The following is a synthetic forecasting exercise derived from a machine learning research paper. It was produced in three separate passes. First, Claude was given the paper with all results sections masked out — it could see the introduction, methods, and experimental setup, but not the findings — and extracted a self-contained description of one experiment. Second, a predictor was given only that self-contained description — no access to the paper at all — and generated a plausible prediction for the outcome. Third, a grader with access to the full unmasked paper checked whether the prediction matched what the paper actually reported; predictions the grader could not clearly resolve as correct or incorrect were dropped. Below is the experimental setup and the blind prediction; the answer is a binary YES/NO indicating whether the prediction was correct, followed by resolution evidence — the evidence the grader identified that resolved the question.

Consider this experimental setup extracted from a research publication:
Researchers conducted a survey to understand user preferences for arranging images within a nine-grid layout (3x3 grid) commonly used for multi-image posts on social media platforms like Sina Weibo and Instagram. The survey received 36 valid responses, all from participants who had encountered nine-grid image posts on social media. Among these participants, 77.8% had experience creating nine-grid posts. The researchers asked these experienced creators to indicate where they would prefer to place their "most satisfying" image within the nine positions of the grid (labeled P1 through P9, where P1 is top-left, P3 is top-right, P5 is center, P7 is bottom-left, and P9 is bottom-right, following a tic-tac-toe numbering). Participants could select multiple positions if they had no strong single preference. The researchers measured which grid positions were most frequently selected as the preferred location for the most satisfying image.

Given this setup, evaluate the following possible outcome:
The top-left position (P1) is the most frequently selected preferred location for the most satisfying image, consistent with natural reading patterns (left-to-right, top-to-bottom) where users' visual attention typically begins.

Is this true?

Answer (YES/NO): NO